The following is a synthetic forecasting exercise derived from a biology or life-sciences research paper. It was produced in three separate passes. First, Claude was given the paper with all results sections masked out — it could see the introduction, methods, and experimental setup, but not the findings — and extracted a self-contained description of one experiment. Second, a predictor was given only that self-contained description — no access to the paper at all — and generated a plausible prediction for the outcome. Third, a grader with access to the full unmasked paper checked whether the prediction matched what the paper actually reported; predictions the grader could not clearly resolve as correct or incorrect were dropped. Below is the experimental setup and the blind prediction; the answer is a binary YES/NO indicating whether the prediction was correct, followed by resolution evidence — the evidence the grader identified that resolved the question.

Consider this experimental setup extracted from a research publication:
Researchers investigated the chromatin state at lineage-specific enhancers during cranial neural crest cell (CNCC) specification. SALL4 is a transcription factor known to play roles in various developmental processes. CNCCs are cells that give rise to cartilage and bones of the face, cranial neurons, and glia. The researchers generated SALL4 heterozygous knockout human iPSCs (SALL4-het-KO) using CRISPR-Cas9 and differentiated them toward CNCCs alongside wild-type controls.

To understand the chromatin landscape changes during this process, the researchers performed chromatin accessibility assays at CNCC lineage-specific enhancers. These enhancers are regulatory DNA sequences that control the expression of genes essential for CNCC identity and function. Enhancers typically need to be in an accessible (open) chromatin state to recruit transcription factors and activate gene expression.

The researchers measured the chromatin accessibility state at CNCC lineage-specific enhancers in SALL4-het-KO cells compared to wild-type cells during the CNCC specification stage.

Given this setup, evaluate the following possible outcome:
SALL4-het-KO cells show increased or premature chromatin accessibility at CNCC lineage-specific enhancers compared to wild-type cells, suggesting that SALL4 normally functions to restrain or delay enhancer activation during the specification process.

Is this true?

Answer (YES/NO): NO